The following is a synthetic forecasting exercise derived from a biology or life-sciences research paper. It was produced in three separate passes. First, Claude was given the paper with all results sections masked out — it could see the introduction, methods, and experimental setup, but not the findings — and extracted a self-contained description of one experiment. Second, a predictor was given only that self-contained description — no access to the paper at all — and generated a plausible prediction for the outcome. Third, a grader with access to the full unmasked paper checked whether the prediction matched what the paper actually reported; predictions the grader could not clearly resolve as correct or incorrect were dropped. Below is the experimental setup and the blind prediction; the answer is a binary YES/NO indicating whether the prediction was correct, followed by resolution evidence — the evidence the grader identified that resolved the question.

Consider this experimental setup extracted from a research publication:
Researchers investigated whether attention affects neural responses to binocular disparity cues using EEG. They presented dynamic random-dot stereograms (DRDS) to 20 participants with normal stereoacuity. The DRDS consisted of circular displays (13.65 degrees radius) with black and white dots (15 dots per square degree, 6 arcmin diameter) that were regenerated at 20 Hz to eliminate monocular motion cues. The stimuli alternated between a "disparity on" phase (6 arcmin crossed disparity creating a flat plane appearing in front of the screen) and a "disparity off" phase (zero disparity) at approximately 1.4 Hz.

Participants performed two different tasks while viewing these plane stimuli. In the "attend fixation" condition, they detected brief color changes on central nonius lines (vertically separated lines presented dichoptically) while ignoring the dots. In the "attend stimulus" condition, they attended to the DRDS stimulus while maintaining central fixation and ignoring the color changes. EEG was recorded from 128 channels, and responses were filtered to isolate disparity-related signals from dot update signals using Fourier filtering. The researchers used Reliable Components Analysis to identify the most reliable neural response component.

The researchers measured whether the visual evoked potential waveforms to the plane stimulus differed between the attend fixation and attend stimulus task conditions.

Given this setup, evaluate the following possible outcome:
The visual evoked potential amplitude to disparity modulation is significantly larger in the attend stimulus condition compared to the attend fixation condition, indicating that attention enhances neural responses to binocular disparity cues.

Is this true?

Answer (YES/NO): NO